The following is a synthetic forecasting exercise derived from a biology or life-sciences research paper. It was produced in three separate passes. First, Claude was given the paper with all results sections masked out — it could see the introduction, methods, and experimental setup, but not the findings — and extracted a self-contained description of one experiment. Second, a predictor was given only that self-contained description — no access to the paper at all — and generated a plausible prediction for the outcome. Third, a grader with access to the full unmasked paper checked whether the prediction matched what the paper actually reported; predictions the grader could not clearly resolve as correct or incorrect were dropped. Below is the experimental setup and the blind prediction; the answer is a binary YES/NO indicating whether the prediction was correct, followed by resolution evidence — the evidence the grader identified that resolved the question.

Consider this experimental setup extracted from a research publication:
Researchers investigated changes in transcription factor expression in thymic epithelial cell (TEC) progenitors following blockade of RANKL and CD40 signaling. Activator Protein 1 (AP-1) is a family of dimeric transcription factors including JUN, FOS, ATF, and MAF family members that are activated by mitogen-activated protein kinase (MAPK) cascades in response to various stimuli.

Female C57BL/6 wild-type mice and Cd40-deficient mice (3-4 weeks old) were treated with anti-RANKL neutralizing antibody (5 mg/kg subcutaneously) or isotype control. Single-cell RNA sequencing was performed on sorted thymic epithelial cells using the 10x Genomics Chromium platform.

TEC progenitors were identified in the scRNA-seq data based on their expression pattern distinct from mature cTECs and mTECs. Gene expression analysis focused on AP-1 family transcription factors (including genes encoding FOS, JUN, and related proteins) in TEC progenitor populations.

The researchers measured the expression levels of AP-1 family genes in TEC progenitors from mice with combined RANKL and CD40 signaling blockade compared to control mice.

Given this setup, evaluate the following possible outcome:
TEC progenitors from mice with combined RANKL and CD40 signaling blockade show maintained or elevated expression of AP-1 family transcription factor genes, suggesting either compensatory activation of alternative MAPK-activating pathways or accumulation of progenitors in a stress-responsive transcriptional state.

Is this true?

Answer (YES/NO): YES